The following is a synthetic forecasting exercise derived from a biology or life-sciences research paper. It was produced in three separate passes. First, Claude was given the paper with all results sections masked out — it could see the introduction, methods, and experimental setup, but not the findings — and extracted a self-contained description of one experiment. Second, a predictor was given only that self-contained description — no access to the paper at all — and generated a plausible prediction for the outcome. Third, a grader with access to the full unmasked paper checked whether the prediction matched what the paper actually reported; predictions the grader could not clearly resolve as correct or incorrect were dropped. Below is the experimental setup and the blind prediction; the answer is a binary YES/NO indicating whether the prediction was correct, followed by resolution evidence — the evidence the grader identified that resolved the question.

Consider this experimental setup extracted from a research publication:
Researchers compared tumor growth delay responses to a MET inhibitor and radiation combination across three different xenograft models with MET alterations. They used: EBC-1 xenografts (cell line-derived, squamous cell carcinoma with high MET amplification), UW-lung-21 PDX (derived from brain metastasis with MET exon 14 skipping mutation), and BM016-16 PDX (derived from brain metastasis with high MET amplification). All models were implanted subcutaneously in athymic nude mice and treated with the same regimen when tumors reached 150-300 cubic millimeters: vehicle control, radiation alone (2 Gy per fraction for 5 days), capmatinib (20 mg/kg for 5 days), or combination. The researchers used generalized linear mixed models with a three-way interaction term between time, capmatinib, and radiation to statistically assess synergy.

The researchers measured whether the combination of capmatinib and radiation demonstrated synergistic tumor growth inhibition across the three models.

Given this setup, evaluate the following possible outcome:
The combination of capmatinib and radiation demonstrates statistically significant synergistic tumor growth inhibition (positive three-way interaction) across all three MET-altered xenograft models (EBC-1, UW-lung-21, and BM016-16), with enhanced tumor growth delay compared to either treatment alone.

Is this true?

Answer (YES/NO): NO